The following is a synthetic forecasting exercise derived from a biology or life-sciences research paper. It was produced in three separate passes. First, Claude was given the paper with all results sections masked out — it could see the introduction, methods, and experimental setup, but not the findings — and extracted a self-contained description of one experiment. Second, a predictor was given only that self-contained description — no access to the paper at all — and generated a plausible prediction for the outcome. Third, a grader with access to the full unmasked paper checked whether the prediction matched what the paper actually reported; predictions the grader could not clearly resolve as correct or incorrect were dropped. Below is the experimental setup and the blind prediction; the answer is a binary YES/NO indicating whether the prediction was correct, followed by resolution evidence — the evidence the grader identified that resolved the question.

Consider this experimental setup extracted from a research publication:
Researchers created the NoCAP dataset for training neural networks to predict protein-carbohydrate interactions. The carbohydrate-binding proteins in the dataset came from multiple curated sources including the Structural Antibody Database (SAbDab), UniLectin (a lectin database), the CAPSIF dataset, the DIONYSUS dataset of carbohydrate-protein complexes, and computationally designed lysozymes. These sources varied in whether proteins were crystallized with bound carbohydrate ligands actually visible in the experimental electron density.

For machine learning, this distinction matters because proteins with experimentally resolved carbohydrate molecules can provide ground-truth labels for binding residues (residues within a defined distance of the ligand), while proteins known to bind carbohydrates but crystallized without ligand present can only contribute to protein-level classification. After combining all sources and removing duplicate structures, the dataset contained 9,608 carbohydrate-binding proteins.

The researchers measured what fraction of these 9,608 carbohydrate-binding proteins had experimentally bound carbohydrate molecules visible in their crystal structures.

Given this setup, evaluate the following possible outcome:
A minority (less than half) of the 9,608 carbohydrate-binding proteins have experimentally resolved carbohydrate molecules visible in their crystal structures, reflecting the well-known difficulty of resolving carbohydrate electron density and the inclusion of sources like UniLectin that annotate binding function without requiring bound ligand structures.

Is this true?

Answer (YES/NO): NO